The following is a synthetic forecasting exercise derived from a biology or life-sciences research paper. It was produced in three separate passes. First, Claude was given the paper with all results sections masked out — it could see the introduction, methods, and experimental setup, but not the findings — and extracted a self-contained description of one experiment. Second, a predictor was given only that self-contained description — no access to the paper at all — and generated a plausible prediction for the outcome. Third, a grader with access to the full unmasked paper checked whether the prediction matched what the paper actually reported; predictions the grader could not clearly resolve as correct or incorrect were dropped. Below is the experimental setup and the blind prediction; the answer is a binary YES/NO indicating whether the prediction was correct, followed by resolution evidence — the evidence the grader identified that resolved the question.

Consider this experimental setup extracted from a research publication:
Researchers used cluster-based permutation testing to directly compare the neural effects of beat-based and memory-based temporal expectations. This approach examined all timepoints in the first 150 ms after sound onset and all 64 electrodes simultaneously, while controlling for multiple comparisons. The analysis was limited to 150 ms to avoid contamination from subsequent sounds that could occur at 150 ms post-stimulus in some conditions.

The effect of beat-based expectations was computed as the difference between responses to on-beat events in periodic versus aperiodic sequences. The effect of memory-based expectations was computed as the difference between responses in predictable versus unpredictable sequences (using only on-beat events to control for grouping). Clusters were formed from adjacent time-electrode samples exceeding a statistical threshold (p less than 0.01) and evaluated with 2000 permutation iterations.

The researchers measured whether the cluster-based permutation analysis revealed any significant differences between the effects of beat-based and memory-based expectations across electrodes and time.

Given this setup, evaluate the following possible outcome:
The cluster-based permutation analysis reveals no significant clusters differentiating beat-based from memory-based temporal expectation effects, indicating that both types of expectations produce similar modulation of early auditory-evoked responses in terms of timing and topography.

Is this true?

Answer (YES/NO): YES